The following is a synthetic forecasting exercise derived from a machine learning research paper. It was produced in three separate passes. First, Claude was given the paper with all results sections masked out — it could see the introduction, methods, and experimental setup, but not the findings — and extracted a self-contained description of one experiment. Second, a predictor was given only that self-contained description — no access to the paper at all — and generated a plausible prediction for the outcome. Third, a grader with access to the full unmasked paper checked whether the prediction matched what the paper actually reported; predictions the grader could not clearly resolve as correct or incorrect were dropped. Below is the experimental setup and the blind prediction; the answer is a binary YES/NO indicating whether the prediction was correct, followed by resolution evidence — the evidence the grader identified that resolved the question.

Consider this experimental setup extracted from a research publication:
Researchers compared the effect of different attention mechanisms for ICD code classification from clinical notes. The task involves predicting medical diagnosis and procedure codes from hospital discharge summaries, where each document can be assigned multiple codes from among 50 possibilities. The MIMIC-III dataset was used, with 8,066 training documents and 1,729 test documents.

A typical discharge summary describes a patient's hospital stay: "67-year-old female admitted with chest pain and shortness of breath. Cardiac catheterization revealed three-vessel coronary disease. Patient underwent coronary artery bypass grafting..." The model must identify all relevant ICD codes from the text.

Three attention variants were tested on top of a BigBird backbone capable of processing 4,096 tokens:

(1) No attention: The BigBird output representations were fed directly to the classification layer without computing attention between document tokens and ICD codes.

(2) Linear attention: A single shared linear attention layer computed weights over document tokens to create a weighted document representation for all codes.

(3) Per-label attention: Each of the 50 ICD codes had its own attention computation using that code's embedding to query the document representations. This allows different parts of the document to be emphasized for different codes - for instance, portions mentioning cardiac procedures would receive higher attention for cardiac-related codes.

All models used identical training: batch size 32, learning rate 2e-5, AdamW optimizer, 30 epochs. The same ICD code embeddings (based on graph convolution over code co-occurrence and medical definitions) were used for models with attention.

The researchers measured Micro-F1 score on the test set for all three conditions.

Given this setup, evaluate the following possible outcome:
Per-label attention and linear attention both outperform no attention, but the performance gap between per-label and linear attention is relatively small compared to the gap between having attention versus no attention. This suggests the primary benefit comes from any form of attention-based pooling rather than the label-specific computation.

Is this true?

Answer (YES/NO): YES